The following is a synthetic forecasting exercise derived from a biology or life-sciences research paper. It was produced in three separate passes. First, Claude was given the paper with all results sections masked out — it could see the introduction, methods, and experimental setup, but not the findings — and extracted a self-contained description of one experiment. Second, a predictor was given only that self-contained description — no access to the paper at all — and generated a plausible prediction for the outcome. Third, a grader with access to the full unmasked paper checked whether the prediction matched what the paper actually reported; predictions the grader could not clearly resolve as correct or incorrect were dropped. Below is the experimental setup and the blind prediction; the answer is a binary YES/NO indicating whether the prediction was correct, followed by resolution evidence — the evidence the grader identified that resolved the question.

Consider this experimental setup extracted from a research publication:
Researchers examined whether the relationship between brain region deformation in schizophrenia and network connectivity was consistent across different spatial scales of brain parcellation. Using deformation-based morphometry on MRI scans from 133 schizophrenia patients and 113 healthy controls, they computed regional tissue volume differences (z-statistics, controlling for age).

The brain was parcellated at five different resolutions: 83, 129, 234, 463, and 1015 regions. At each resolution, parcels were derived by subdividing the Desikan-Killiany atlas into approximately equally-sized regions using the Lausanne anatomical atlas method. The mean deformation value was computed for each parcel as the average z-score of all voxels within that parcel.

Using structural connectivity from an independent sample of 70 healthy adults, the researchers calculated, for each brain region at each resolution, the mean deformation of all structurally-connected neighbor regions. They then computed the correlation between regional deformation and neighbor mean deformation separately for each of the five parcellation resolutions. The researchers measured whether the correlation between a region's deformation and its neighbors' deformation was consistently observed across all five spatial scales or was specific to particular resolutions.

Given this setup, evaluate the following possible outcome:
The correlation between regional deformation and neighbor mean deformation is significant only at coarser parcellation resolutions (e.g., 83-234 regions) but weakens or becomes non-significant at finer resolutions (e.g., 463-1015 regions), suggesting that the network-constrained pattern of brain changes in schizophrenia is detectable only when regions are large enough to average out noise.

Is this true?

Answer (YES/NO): NO